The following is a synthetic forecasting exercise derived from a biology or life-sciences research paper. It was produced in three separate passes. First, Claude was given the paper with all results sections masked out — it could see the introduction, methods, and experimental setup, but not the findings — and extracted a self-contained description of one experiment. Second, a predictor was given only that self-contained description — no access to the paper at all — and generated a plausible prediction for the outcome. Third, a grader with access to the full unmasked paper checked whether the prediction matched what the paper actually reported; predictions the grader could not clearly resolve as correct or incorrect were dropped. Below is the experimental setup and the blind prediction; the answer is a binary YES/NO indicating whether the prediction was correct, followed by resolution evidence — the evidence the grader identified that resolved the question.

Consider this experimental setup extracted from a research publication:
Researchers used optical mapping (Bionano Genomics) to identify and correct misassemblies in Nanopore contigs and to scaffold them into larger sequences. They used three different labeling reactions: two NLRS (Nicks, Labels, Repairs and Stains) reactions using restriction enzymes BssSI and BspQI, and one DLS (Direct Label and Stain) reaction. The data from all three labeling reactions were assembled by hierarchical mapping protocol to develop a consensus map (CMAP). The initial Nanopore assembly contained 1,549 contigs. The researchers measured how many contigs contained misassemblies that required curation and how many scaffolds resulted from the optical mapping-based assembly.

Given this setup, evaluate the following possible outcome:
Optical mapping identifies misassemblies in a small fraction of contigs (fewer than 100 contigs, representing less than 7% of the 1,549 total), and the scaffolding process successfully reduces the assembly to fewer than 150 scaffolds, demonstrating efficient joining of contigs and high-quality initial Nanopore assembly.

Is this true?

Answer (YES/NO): NO